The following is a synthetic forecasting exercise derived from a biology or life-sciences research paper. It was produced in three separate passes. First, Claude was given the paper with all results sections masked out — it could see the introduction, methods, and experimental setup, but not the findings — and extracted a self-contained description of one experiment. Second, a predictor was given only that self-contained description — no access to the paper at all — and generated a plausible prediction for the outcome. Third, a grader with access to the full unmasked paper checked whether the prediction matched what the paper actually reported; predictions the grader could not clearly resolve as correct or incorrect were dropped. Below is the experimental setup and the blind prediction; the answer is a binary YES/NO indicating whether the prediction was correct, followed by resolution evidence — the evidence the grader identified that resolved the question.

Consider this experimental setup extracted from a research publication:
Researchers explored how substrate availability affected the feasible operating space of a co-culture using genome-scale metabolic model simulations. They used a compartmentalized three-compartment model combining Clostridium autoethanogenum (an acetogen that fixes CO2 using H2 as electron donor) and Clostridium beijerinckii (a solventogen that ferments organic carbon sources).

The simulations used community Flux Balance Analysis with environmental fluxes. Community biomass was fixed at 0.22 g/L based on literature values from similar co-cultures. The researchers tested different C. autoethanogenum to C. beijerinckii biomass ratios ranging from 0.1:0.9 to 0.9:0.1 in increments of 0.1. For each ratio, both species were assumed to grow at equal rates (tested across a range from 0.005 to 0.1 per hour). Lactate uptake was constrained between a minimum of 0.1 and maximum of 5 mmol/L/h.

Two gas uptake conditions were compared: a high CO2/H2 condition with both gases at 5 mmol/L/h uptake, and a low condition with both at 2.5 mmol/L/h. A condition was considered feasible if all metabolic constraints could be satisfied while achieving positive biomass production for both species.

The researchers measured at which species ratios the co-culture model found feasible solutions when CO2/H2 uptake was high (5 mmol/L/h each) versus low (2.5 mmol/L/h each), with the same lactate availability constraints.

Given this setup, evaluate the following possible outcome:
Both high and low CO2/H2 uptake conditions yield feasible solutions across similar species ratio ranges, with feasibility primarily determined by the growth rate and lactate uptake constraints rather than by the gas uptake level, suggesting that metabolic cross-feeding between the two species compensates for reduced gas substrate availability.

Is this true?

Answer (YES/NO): NO